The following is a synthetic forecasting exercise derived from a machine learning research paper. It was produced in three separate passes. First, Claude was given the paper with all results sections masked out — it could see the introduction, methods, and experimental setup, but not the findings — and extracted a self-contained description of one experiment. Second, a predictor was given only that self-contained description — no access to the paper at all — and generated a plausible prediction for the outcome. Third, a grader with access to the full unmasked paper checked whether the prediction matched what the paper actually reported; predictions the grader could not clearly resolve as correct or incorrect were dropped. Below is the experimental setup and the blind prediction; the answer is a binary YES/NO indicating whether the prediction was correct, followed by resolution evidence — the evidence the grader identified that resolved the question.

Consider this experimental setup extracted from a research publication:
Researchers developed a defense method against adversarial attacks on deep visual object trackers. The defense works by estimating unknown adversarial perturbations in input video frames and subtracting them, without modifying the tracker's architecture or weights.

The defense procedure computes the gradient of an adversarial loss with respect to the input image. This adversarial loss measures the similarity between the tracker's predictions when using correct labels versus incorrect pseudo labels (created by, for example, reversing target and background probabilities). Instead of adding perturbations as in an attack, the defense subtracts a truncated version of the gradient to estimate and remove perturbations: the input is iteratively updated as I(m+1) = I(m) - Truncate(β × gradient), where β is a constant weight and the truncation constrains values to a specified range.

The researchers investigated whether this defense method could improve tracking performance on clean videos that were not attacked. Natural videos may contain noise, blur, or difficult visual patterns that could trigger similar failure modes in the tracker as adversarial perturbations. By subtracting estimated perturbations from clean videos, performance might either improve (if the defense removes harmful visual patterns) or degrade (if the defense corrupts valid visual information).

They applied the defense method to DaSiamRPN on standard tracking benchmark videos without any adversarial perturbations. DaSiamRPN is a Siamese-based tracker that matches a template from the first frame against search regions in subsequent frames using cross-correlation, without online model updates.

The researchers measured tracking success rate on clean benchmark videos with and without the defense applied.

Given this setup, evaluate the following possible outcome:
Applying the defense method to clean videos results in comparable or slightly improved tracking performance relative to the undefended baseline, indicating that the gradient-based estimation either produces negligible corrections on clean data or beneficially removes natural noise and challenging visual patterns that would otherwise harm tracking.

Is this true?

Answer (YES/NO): YES